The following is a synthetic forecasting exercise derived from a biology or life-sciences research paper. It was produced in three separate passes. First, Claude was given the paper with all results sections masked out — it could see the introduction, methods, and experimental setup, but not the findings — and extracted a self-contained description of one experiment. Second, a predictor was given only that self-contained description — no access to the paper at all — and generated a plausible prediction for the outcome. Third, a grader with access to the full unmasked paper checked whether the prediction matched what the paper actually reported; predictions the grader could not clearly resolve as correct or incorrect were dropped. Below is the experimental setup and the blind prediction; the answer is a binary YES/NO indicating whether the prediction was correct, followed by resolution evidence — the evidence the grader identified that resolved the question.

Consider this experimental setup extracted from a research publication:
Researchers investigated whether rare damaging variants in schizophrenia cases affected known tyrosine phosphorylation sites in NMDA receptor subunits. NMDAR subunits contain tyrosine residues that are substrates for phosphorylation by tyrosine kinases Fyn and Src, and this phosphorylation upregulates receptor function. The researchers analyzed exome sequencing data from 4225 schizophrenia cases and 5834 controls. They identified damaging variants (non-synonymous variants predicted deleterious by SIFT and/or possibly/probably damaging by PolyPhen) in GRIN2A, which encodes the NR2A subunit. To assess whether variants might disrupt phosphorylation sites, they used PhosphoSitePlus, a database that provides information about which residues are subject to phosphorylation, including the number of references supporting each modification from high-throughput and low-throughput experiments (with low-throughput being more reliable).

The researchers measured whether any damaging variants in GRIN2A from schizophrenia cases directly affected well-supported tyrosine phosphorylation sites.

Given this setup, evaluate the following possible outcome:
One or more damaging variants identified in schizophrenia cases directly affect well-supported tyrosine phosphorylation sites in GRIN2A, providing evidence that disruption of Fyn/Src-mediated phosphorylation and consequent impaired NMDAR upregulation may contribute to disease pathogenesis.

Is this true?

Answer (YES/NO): YES